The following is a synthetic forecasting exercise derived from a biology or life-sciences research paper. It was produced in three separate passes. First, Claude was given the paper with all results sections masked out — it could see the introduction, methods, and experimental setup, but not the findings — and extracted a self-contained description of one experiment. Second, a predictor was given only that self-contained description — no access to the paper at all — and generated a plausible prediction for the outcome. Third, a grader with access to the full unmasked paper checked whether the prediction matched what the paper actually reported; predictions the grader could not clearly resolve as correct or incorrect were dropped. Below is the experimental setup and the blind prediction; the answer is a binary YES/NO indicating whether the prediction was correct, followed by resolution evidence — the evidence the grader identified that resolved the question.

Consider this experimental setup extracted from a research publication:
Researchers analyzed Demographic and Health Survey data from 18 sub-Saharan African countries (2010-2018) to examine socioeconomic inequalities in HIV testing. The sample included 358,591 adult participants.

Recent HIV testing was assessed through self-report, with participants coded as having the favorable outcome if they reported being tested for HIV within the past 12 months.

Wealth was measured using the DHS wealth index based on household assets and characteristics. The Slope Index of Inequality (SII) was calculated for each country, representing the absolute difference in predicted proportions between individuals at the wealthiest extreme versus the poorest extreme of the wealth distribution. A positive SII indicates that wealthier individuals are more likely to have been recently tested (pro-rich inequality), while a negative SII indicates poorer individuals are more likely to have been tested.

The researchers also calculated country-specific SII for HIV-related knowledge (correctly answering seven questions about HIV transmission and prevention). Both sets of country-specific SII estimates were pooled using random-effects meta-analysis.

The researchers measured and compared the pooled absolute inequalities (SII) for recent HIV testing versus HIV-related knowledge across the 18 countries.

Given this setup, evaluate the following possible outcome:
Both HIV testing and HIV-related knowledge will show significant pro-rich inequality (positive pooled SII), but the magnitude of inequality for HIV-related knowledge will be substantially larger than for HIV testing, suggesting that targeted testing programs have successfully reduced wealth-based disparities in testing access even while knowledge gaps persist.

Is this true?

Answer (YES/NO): NO